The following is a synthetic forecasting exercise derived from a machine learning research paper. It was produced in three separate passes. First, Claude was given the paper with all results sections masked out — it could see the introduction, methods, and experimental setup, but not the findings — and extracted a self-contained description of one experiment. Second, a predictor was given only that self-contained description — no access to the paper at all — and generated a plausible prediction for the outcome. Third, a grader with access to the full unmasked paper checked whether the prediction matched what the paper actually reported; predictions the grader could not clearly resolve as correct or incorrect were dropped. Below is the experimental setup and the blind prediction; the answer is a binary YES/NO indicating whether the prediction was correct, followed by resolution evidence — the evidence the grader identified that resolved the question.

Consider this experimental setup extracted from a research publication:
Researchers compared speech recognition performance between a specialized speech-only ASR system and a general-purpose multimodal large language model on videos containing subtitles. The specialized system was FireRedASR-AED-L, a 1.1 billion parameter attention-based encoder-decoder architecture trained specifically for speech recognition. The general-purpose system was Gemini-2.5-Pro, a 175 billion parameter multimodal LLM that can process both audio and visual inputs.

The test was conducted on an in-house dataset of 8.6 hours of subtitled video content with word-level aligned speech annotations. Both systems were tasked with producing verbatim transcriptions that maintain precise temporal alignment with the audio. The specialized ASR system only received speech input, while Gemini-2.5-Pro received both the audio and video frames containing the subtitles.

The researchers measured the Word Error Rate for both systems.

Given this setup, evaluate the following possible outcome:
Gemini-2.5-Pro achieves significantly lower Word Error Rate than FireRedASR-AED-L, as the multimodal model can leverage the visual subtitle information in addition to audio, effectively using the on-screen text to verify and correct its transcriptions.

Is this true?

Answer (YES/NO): NO